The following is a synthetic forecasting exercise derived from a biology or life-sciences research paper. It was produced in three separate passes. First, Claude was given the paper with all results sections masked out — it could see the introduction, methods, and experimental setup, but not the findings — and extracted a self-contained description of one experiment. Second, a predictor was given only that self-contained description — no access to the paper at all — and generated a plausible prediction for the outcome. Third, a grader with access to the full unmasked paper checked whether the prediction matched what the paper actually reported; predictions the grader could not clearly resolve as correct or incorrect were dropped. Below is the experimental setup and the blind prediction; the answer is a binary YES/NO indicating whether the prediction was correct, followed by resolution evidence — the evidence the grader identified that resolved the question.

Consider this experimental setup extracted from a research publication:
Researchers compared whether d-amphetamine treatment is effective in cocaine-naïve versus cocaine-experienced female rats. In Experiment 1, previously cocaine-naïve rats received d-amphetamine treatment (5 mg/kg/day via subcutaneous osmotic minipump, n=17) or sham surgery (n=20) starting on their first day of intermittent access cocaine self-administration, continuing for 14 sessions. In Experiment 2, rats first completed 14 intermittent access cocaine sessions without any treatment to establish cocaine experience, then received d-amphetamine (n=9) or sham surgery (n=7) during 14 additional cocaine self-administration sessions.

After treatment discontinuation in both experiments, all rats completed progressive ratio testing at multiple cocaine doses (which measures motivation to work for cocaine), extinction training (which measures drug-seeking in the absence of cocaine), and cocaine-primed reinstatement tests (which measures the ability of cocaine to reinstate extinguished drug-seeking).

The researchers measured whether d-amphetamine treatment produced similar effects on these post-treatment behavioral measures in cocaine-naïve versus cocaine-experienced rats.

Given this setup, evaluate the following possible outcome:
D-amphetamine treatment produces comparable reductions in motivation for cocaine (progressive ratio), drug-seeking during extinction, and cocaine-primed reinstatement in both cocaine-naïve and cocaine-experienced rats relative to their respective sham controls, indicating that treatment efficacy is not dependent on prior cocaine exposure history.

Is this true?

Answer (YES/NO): NO